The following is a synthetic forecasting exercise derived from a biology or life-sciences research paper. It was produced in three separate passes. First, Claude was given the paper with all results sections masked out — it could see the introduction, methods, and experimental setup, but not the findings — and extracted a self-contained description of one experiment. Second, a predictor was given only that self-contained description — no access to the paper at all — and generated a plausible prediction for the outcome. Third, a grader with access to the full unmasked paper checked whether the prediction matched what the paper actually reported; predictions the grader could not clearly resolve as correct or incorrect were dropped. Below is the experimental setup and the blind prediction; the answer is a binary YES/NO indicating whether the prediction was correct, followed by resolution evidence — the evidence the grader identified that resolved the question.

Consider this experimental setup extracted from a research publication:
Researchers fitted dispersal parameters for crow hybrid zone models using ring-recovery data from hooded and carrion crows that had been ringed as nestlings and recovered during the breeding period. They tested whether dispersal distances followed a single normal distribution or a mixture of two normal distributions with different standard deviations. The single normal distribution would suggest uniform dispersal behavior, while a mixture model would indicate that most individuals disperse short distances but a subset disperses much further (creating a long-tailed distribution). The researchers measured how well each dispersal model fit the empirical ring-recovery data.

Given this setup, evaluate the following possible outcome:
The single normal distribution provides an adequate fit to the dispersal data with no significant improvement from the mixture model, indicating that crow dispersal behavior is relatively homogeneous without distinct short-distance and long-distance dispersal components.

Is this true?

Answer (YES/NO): NO